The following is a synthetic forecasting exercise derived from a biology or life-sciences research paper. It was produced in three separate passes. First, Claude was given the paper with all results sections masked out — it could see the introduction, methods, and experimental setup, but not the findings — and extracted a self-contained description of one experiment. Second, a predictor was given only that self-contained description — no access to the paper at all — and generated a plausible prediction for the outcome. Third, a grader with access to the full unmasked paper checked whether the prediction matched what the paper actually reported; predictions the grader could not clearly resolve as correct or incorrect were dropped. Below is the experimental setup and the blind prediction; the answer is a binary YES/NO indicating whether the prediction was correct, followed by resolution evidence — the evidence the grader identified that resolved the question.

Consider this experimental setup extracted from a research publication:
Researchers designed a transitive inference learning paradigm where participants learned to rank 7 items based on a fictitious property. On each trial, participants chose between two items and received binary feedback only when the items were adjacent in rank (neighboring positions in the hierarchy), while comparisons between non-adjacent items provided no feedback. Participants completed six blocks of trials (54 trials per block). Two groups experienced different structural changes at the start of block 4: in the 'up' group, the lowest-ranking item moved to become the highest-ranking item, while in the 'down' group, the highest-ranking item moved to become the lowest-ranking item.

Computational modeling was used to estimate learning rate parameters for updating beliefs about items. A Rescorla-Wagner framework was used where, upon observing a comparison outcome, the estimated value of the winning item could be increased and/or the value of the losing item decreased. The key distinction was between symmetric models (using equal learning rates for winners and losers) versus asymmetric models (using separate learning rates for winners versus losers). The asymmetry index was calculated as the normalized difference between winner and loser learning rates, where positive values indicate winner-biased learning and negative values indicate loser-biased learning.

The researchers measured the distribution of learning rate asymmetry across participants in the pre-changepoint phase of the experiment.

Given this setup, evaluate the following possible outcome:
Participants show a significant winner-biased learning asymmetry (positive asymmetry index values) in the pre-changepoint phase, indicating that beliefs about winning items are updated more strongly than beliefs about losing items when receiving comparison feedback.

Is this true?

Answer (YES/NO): YES